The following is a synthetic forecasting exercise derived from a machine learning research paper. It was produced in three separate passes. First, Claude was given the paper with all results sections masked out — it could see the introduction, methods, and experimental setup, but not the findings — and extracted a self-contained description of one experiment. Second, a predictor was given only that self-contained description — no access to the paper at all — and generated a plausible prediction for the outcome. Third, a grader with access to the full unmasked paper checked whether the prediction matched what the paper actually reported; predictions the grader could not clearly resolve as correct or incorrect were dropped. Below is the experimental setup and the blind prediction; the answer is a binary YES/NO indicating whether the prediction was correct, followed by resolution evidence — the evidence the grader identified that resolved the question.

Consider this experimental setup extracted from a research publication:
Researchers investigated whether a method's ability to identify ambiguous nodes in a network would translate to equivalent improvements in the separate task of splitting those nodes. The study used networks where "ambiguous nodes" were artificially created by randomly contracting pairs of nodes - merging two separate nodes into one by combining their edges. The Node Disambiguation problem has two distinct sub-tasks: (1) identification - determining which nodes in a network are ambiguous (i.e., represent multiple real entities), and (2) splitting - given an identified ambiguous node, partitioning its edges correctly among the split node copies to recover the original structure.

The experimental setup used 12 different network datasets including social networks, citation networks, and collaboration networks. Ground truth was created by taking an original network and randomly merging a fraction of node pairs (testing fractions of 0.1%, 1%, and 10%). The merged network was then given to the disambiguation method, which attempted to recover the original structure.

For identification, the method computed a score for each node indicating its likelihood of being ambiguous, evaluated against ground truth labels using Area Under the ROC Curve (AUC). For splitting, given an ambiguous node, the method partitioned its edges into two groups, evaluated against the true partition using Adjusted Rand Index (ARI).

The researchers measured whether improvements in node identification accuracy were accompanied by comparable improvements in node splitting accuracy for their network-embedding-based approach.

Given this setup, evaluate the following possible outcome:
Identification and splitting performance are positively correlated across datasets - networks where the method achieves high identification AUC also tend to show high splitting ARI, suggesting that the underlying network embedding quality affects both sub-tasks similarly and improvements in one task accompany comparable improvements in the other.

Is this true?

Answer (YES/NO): NO